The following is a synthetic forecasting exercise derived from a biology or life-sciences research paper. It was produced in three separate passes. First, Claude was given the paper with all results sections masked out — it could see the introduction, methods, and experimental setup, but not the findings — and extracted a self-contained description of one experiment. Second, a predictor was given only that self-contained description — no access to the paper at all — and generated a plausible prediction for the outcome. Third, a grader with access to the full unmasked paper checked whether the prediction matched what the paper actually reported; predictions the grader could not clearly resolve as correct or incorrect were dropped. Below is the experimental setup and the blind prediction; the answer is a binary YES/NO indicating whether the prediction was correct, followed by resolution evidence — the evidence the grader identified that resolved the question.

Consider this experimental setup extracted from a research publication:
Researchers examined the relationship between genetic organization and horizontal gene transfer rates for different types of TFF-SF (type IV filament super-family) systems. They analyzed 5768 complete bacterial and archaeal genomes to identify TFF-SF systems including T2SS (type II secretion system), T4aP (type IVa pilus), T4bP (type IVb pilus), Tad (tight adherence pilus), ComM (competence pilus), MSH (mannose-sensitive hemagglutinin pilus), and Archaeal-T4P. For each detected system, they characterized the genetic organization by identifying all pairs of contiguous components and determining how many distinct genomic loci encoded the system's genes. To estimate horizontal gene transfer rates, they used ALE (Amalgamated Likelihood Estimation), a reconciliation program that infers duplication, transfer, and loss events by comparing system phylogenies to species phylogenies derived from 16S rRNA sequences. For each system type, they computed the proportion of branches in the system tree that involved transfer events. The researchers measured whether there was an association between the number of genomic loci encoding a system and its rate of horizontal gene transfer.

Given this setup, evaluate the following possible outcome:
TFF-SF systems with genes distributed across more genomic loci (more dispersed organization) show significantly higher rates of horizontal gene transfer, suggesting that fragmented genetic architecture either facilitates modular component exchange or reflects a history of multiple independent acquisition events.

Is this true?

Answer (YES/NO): NO